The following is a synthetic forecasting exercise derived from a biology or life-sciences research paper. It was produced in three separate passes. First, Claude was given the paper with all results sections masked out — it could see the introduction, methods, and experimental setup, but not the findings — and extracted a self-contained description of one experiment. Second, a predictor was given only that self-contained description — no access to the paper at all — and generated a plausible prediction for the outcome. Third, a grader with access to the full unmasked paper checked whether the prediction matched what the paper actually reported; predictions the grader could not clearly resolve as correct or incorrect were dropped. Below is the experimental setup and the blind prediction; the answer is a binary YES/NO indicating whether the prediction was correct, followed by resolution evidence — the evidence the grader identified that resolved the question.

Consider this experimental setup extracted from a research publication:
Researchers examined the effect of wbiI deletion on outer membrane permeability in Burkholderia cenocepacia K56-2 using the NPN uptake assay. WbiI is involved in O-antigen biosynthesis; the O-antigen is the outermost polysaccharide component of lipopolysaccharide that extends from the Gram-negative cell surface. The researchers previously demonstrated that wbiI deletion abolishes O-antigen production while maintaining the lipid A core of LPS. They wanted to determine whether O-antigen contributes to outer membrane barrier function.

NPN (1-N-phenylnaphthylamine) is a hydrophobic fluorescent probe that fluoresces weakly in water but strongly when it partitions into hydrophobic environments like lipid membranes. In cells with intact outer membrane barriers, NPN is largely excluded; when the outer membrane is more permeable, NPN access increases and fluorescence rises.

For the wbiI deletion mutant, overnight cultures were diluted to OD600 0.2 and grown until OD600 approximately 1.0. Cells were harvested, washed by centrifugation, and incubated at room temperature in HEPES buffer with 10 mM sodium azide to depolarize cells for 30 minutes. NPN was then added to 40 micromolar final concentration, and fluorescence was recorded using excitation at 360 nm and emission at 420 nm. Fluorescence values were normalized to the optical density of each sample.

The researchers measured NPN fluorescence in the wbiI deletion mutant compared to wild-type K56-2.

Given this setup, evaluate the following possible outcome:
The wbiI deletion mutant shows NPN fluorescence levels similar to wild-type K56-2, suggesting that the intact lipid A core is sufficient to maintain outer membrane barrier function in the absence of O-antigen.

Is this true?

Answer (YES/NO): YES